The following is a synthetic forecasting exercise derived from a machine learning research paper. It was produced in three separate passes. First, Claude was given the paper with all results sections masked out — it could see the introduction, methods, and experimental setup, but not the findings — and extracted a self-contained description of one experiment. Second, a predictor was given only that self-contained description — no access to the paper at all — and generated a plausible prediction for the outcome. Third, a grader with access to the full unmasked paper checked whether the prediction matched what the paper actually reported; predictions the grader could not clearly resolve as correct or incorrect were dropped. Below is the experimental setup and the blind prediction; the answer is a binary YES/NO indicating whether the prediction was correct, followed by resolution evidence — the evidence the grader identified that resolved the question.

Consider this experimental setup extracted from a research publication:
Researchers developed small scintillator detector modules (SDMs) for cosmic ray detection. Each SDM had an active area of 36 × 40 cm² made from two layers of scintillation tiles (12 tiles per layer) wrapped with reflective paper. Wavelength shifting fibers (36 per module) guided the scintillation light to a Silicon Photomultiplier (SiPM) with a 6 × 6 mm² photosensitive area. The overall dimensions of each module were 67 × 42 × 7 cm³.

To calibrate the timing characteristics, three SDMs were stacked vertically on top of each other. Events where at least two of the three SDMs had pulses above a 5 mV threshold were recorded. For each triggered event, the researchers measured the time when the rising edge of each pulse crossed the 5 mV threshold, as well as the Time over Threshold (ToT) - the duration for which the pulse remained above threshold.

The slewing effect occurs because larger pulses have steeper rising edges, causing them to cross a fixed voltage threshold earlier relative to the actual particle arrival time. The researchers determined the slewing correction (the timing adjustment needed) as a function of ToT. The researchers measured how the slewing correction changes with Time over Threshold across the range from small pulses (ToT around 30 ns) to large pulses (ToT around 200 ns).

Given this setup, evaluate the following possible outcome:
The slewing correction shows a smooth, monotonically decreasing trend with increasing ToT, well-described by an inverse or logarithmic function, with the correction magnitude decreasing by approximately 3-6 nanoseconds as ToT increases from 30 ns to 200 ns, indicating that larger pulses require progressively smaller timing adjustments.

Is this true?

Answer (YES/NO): NO